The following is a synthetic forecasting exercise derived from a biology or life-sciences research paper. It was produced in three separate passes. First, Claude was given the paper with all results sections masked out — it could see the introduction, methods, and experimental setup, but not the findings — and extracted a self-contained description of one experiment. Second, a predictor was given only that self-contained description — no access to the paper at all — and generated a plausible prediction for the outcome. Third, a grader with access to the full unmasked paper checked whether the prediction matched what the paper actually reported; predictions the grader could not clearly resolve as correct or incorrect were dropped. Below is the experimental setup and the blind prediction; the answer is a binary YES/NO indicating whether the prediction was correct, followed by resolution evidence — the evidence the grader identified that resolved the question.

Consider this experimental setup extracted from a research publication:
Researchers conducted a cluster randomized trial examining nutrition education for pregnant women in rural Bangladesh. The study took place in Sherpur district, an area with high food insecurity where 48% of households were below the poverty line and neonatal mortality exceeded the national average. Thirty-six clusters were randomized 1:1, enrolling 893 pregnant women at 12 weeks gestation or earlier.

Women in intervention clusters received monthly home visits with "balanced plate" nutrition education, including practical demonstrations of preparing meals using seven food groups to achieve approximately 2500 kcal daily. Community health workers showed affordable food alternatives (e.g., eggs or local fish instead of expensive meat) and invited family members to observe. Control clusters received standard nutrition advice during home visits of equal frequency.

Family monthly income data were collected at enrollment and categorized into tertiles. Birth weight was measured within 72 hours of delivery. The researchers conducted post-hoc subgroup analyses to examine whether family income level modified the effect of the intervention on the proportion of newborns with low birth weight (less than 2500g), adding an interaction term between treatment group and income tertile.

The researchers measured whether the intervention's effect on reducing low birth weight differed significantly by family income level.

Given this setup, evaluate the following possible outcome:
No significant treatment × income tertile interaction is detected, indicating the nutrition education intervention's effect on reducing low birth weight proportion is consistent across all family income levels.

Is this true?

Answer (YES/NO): YES